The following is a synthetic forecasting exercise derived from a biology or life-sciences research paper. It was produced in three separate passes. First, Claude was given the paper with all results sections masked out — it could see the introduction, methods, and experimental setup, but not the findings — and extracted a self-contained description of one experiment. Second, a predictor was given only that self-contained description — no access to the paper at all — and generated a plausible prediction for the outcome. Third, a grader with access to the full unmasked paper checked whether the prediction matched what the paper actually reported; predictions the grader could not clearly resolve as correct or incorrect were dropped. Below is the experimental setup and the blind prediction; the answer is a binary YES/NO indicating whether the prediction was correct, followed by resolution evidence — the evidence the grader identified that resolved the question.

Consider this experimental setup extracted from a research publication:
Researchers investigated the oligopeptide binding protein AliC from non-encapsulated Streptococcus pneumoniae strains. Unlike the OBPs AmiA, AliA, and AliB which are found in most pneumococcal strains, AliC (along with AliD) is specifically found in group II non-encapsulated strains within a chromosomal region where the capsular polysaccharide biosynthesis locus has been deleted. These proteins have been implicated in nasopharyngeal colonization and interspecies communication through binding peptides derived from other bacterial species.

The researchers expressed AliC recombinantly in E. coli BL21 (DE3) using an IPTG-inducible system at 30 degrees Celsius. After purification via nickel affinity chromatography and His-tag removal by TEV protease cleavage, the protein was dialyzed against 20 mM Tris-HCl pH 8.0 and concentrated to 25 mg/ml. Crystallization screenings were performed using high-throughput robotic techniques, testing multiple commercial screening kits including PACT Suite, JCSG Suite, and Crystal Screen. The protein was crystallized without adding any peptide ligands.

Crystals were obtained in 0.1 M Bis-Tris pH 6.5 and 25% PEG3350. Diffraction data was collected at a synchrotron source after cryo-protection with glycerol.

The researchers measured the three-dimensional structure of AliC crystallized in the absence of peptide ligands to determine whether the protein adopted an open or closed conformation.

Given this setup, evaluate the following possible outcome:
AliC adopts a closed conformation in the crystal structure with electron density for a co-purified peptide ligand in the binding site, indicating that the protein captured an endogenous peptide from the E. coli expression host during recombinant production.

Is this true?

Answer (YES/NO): NO